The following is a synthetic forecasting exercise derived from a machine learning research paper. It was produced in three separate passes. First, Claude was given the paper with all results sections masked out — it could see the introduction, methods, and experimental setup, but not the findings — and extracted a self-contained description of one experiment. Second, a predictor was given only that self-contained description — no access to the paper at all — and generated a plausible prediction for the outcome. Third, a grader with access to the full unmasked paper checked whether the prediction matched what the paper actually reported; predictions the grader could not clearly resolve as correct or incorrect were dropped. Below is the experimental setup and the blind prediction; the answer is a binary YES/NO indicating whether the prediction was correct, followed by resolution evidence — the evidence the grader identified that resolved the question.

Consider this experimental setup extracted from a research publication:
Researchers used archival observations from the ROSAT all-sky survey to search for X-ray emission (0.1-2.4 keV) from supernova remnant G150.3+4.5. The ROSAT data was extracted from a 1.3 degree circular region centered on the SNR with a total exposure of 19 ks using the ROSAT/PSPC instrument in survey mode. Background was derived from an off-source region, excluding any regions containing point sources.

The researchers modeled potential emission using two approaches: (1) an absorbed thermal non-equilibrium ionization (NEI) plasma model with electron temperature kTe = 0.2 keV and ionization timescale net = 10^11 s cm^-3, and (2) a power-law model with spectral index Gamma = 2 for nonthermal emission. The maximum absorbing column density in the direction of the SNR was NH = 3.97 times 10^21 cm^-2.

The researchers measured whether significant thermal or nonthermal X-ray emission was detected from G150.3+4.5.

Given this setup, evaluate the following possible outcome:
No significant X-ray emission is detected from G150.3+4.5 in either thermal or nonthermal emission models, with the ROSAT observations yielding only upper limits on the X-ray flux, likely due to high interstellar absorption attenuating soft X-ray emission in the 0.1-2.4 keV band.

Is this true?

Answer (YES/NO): YES